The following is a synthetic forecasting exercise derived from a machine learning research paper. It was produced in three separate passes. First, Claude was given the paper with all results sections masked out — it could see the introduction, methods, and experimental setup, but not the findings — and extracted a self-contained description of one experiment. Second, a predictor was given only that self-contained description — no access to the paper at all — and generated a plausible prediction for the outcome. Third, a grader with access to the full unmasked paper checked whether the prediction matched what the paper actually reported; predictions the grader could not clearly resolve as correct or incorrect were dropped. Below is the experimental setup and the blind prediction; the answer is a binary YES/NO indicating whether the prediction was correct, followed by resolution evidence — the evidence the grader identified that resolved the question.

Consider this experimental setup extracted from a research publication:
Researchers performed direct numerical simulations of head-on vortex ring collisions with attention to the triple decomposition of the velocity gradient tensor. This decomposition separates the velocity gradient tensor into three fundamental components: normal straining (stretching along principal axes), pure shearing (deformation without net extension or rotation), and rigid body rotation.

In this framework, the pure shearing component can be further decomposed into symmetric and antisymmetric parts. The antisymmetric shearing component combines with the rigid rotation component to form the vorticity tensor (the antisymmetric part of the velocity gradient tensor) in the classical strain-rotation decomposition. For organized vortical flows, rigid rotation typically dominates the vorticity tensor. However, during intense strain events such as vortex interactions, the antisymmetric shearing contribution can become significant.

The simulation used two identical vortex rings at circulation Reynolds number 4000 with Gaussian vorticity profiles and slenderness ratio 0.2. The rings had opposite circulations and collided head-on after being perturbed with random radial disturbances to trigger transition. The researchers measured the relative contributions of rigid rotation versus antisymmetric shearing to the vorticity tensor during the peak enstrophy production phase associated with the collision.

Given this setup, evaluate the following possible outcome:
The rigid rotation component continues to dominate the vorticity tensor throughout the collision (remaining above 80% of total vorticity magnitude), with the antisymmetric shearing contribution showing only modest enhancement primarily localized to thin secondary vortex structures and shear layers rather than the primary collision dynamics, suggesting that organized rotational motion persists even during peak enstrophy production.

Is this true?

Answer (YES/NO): NO